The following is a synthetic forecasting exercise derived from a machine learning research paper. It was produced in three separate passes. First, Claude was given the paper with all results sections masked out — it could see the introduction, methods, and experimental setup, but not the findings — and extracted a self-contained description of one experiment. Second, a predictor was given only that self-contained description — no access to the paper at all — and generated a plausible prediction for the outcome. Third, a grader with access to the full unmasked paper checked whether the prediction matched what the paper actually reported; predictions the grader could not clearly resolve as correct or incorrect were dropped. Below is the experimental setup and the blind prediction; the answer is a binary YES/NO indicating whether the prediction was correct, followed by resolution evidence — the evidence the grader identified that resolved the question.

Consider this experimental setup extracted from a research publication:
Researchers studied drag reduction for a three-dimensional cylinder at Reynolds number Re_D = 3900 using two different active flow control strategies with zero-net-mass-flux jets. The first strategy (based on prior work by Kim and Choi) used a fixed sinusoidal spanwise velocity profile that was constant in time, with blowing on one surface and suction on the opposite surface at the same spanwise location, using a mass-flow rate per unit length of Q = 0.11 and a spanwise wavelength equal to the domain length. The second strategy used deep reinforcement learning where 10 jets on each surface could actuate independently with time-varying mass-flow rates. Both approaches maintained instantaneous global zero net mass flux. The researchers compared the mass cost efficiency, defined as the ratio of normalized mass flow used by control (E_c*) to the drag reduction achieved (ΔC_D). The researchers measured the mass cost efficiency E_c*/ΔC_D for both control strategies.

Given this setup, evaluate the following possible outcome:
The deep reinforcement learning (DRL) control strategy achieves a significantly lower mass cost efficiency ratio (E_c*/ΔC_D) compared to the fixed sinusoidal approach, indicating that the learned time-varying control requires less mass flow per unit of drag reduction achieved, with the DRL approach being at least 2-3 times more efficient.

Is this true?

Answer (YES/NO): YES